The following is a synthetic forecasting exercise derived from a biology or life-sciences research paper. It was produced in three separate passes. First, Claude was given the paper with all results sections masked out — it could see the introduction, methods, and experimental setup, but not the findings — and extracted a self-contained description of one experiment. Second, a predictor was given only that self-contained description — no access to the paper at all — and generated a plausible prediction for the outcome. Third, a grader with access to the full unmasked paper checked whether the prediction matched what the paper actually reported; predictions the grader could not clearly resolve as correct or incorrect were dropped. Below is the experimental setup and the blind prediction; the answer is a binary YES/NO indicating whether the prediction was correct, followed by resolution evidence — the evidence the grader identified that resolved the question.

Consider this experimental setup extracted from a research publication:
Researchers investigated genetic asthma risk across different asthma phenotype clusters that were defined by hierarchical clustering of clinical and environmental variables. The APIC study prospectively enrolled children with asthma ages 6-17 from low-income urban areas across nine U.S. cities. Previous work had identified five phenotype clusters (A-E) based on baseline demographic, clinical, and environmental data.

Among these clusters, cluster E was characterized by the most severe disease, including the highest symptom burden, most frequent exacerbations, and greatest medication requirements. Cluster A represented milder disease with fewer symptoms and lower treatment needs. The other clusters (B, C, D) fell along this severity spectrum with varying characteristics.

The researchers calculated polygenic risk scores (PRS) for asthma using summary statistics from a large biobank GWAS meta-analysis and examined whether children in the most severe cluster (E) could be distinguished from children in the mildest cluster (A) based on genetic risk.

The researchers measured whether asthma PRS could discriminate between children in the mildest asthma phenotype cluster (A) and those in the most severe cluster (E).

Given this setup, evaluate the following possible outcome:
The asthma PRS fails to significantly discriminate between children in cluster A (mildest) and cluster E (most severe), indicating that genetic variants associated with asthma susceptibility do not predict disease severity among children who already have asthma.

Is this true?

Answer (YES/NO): NO